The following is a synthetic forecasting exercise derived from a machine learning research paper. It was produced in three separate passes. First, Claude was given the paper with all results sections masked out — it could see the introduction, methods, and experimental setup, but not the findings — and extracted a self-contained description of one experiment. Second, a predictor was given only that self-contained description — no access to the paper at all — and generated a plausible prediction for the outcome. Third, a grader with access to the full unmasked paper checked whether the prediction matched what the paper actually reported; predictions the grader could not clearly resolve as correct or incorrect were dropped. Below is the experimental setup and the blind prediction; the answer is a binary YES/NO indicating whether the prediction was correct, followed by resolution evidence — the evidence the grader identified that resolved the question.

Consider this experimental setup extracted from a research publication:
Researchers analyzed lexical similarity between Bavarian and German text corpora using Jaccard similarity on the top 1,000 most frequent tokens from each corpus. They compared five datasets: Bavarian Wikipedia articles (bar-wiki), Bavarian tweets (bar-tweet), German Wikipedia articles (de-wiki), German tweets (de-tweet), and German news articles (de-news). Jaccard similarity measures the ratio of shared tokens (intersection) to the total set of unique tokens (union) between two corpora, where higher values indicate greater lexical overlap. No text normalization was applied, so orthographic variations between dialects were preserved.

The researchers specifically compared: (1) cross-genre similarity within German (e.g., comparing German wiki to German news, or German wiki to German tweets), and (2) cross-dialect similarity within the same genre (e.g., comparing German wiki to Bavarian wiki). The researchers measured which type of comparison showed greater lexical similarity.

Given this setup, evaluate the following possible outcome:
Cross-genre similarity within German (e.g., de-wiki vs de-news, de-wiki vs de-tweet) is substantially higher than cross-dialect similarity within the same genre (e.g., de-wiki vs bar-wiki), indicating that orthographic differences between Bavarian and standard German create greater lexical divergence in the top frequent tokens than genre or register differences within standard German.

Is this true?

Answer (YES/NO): YES